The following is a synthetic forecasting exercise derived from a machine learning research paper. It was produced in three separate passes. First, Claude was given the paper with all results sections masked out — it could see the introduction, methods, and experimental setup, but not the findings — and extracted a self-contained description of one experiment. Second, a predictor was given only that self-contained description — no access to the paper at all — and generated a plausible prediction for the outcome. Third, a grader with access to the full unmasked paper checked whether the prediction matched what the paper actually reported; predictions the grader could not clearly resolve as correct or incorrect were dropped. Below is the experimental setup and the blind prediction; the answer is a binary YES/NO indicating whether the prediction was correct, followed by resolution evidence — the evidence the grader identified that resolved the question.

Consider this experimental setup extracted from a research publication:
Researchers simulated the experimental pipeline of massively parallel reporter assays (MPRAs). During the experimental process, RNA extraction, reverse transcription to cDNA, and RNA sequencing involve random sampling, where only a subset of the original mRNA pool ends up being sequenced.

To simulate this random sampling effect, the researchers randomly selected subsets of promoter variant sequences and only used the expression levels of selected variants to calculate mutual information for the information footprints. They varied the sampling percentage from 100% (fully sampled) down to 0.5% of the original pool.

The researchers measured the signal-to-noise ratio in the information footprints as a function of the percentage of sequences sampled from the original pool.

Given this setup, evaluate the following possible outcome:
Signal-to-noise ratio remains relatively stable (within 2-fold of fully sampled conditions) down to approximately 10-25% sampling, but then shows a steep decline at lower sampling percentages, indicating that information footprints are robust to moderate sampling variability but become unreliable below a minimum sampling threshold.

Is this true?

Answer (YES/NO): NO